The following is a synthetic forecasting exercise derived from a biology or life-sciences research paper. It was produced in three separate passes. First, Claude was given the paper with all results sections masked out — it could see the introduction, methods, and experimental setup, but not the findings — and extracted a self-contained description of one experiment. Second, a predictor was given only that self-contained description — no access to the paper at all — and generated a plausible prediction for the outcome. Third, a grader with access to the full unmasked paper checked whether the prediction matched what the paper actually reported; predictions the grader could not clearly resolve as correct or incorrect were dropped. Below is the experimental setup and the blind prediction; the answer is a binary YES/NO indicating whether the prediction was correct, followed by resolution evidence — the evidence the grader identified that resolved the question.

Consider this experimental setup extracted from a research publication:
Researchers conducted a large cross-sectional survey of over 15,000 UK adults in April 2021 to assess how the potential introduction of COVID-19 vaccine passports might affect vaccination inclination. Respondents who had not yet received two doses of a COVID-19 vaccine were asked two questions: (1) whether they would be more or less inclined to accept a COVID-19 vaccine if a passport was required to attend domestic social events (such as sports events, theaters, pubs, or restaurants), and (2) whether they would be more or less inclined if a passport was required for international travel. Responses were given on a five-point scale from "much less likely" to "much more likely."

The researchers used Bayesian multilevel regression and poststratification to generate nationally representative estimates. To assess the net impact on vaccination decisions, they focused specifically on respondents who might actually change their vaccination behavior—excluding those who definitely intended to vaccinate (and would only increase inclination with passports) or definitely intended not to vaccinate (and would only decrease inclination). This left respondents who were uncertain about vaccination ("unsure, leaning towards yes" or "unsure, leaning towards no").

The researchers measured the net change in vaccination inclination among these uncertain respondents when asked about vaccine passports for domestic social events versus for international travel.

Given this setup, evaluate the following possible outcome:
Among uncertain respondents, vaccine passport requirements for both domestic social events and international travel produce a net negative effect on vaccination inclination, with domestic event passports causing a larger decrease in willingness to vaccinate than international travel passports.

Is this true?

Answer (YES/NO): YES